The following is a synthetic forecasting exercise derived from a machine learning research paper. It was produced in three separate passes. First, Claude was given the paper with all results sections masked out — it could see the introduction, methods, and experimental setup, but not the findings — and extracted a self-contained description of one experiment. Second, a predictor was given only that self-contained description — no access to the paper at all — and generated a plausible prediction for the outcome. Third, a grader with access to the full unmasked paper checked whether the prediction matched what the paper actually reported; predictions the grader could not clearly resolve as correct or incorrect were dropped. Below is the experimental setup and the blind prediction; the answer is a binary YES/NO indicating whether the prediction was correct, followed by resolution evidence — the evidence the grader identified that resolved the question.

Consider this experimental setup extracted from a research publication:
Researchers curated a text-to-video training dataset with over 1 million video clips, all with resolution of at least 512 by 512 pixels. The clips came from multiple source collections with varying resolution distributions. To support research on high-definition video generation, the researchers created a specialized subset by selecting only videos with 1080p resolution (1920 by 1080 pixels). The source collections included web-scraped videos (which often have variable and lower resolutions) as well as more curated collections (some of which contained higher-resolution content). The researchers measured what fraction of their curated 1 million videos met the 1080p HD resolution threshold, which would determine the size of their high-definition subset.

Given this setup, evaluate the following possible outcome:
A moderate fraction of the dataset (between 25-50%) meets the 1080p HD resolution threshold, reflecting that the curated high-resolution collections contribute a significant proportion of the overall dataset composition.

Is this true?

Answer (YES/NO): YES